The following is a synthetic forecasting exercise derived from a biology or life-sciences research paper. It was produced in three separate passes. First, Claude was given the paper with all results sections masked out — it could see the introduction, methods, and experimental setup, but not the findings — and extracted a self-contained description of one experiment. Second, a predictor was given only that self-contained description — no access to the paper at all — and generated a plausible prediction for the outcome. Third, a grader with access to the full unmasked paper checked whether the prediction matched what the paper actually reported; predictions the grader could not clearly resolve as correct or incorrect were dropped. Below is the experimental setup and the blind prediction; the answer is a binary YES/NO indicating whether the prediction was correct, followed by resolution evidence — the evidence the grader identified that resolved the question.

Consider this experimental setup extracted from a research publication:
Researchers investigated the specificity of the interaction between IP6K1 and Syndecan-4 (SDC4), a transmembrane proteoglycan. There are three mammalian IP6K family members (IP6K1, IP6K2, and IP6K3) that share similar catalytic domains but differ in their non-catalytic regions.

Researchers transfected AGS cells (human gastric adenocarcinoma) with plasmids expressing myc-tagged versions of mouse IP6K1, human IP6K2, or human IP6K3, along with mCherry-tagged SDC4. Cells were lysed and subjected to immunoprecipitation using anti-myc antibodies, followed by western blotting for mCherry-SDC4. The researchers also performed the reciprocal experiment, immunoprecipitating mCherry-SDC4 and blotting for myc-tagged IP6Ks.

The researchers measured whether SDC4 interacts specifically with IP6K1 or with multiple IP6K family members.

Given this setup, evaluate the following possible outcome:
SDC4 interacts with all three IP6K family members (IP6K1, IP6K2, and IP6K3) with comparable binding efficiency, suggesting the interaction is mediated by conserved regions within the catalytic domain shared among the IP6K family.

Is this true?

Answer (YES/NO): NO